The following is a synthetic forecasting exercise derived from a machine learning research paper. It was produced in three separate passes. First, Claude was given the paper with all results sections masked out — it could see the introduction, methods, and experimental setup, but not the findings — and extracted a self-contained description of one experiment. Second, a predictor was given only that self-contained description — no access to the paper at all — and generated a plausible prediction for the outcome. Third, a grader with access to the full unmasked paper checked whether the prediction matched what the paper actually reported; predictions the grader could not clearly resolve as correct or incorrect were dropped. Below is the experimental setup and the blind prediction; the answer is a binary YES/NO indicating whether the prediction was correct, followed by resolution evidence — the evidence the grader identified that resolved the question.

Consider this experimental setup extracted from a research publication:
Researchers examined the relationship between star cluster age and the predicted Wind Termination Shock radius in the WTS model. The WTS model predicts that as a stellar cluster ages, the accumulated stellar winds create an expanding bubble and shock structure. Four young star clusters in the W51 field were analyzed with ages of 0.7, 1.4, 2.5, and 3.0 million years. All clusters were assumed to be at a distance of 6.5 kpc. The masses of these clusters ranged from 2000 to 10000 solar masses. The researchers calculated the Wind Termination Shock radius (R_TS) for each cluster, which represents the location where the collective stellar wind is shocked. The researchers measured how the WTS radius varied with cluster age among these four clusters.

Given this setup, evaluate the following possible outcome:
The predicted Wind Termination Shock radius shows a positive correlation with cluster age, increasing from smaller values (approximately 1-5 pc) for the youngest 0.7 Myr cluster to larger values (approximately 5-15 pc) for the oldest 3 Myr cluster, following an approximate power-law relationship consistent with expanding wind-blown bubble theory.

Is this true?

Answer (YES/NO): NO